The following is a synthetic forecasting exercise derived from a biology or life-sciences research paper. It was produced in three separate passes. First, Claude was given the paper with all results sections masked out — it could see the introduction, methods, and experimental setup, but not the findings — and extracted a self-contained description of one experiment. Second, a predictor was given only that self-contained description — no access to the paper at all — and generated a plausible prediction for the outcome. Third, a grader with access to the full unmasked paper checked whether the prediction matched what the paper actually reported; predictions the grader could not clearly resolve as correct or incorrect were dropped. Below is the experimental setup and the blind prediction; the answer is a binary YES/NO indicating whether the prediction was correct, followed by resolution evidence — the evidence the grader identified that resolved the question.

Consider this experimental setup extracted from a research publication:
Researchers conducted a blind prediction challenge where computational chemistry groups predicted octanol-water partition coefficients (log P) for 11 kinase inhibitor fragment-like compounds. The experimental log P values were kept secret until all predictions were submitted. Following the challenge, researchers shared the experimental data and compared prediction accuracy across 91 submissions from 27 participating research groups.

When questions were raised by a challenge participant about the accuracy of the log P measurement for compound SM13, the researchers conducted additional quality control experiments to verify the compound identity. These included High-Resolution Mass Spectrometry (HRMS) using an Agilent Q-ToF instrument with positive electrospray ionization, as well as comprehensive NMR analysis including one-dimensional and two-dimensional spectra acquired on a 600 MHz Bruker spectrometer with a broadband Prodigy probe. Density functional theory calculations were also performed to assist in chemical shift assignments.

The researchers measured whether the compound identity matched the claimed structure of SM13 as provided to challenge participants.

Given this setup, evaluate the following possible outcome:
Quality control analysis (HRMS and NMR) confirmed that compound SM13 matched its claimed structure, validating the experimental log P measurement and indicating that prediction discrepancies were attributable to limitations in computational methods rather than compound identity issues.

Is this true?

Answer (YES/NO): YES